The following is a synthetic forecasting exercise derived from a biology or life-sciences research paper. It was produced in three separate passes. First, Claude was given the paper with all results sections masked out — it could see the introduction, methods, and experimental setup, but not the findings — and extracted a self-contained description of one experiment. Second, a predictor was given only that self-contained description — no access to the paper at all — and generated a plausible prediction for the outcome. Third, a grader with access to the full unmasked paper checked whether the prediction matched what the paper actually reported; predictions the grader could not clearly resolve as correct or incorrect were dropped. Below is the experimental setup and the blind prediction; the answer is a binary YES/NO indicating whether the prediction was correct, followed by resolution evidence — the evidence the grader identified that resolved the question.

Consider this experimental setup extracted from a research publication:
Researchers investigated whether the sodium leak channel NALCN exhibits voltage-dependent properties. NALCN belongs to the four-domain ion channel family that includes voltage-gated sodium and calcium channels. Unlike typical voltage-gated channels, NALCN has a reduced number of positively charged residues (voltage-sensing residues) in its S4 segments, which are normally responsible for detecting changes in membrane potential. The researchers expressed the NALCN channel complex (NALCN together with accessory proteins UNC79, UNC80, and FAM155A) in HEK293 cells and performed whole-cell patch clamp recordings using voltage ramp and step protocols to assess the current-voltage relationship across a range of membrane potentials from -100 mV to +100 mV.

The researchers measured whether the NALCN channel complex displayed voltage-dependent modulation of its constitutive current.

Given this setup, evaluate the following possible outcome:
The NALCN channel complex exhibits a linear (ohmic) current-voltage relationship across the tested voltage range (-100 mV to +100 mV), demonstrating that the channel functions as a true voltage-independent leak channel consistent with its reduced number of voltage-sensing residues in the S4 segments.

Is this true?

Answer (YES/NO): NO